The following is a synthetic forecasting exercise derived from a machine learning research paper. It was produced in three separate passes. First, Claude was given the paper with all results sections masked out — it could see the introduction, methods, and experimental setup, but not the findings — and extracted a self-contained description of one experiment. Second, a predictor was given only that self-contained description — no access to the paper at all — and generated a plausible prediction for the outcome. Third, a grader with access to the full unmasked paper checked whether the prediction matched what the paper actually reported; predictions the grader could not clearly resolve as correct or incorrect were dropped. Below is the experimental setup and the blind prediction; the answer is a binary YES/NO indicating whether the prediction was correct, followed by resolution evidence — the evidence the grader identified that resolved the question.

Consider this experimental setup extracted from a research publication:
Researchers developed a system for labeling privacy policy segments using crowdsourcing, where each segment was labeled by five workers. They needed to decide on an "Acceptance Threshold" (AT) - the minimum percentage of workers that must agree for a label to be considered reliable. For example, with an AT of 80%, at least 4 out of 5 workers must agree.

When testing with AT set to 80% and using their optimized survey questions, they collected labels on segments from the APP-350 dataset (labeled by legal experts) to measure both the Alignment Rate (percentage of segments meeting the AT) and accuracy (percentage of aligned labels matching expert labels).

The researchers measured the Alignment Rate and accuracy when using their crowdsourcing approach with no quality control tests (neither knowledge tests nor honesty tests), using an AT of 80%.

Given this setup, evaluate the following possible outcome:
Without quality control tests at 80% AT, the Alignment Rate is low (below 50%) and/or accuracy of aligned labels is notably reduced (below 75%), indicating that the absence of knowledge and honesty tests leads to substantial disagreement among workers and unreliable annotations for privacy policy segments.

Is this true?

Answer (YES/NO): NO